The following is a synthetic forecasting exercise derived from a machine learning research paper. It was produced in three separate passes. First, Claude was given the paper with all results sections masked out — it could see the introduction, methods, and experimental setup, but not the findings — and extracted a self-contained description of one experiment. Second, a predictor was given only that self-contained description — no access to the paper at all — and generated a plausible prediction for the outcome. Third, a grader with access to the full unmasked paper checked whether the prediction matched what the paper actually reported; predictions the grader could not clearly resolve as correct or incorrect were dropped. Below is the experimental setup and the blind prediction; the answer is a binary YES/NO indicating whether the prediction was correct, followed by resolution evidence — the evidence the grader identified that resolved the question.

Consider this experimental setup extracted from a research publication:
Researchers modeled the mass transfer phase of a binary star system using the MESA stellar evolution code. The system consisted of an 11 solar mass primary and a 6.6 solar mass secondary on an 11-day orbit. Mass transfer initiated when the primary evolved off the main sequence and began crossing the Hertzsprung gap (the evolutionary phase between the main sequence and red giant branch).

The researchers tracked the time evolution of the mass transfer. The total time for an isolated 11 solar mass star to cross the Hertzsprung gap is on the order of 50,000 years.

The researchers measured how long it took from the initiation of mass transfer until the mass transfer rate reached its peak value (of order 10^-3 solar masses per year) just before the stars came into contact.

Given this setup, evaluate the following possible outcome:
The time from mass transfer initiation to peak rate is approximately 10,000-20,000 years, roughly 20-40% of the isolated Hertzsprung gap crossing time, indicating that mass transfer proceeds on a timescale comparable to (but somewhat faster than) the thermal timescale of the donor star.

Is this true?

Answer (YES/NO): NO